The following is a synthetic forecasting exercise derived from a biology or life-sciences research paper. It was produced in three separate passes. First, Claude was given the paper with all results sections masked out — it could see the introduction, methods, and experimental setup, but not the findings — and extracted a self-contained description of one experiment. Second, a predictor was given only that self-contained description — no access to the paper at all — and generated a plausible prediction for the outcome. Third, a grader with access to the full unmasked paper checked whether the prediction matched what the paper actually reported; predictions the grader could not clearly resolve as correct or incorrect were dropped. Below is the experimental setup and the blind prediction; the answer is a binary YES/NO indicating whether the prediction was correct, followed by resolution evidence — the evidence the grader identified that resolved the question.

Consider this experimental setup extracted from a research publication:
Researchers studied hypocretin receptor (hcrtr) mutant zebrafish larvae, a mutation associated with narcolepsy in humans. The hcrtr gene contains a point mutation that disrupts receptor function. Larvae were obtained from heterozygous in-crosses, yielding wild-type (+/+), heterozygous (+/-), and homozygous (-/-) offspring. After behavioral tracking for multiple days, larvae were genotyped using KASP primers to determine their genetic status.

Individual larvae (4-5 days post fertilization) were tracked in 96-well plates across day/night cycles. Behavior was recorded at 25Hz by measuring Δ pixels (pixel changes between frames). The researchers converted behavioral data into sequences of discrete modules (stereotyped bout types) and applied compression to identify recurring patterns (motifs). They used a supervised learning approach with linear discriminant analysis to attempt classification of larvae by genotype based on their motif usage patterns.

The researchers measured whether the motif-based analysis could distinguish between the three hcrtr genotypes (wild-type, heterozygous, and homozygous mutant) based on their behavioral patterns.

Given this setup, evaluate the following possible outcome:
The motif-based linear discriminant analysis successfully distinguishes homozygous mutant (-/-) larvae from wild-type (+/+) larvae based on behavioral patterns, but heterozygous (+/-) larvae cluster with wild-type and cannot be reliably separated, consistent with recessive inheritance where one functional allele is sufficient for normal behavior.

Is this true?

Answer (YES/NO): YES